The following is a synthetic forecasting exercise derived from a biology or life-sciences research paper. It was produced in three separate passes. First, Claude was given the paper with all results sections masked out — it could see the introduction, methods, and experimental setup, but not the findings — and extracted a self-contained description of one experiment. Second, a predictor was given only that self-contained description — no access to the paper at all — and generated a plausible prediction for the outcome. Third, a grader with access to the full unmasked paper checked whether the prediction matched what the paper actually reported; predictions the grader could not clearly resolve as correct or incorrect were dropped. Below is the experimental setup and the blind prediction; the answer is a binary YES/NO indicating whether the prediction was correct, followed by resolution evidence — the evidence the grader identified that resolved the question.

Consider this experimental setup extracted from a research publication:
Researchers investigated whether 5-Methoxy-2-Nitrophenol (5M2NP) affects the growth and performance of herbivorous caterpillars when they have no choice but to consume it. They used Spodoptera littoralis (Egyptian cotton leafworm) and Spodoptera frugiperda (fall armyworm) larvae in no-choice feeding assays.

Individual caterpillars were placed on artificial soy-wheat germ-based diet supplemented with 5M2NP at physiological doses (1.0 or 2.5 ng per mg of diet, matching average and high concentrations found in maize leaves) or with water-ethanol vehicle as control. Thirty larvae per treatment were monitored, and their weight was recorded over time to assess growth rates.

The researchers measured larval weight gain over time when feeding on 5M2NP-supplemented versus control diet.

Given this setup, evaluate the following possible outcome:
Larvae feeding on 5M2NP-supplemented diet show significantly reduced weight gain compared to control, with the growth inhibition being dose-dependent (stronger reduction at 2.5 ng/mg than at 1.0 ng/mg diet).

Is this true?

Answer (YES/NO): YES